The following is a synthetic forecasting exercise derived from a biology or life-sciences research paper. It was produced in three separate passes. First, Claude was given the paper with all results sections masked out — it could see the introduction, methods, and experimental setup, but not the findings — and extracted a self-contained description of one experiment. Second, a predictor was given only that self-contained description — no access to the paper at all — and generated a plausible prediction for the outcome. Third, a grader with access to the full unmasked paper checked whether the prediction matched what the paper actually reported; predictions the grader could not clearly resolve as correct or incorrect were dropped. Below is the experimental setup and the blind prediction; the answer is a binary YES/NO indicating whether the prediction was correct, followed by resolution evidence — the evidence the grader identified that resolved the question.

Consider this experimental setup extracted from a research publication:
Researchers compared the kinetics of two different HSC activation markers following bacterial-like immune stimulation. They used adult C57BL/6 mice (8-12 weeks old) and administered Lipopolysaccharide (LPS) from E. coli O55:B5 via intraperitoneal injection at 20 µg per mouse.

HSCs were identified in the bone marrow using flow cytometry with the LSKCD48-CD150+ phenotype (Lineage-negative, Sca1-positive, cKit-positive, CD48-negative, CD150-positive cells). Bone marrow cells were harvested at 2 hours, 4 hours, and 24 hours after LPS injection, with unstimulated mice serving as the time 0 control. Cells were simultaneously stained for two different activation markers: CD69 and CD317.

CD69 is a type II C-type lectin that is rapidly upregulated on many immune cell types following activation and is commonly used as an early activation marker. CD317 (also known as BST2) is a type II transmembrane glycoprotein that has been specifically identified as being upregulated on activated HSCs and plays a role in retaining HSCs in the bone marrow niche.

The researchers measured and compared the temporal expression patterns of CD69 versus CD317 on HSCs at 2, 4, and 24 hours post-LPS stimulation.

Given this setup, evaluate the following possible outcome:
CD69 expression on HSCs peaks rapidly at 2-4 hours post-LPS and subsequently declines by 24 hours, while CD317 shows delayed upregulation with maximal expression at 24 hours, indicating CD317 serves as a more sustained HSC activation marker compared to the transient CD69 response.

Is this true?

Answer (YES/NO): NO